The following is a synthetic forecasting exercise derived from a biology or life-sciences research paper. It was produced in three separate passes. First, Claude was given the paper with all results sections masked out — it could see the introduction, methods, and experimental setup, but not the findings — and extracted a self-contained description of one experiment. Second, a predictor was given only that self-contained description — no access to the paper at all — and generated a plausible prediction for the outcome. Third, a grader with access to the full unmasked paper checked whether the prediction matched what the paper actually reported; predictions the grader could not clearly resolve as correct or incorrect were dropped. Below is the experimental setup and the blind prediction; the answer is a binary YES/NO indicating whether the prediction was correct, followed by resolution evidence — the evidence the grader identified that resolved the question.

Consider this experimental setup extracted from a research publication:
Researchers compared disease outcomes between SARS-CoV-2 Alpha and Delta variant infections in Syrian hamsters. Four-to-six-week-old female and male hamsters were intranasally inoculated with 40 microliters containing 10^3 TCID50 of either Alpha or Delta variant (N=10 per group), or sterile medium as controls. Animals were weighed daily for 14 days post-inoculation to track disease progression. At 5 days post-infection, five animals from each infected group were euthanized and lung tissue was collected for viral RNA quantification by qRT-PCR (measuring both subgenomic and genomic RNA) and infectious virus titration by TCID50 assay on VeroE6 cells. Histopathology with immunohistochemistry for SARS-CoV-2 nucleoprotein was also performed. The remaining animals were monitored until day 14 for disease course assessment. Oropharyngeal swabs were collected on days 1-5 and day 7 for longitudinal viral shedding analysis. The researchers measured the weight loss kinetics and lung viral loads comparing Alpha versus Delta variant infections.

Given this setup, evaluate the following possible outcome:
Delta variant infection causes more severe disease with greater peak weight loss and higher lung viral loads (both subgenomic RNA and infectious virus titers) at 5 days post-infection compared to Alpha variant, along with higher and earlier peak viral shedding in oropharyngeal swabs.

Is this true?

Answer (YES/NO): NO